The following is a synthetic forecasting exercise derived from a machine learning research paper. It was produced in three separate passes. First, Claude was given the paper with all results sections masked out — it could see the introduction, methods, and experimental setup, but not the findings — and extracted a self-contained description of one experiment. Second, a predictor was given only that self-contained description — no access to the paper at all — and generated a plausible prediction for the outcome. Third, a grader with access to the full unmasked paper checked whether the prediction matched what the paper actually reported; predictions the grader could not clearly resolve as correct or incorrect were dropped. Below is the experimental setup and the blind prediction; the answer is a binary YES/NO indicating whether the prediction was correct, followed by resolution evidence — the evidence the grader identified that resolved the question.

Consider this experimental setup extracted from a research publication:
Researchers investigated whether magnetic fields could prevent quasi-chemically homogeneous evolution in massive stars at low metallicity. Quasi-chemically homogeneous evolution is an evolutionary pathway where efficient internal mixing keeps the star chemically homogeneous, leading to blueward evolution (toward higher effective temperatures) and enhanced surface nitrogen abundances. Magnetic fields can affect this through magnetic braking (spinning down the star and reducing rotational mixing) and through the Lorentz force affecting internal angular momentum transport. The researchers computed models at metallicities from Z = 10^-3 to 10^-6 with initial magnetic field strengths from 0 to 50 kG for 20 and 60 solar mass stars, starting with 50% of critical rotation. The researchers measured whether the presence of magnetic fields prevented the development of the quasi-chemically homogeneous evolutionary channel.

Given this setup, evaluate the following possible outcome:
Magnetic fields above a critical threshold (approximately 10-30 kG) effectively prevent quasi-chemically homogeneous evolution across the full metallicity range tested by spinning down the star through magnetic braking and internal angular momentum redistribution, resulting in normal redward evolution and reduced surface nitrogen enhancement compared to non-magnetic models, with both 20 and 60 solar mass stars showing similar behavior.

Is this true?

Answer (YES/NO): NO